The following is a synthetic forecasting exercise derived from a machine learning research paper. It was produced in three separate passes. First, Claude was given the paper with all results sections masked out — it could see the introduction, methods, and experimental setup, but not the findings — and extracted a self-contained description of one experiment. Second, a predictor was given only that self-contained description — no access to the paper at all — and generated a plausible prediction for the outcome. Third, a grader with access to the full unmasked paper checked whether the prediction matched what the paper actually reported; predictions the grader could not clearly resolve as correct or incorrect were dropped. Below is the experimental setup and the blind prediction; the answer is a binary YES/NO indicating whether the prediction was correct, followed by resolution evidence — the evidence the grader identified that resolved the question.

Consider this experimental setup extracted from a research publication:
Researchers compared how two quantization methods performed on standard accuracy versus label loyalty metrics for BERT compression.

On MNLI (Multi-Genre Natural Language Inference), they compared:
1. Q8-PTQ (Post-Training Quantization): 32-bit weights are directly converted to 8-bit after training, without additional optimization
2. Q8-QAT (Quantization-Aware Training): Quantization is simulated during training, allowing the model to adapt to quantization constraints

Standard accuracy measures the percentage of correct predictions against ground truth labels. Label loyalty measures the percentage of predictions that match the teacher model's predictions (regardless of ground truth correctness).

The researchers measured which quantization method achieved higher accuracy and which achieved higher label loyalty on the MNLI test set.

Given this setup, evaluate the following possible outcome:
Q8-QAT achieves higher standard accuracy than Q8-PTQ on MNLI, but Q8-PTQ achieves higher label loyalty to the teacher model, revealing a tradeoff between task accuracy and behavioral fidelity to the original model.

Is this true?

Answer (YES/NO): NO